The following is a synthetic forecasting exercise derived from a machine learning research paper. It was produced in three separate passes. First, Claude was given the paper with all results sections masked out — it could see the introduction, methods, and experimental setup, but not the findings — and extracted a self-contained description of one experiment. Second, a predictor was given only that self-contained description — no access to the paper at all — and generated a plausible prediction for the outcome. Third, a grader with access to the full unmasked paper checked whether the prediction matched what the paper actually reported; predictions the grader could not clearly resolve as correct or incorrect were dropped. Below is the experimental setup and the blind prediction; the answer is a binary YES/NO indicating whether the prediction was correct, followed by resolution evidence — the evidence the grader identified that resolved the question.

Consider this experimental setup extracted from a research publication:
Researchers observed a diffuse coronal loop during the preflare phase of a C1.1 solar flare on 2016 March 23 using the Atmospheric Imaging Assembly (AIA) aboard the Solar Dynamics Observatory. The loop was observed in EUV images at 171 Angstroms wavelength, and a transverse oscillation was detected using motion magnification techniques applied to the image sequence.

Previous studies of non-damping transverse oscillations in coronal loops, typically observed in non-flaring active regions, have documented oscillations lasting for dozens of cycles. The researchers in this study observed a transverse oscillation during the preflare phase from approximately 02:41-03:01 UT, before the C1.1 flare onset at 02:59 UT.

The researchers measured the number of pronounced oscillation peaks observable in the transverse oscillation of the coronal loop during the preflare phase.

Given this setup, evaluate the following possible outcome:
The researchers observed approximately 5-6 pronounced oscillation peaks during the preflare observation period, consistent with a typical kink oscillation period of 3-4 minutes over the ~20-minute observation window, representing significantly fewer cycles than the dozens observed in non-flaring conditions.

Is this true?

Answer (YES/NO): NO